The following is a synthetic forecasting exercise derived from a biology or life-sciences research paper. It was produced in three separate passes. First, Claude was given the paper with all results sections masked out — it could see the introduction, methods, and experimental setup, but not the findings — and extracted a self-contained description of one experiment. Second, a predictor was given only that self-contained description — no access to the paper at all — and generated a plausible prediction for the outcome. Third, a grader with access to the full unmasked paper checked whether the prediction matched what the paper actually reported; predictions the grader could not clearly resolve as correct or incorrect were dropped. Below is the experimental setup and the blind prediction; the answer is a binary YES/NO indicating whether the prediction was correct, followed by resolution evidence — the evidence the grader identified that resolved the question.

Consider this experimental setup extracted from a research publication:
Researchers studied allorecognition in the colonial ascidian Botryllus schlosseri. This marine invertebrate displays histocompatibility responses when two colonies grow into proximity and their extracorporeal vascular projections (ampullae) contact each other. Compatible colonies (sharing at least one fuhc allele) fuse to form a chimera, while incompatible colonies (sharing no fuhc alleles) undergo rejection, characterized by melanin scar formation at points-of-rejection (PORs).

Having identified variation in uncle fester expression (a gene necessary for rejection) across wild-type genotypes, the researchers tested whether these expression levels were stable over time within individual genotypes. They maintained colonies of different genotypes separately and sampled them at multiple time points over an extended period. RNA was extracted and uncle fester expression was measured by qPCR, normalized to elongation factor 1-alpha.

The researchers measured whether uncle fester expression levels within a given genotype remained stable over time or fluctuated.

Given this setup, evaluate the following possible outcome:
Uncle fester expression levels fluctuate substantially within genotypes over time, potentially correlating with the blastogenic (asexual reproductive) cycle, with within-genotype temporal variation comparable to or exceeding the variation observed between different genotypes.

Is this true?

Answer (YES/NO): NO